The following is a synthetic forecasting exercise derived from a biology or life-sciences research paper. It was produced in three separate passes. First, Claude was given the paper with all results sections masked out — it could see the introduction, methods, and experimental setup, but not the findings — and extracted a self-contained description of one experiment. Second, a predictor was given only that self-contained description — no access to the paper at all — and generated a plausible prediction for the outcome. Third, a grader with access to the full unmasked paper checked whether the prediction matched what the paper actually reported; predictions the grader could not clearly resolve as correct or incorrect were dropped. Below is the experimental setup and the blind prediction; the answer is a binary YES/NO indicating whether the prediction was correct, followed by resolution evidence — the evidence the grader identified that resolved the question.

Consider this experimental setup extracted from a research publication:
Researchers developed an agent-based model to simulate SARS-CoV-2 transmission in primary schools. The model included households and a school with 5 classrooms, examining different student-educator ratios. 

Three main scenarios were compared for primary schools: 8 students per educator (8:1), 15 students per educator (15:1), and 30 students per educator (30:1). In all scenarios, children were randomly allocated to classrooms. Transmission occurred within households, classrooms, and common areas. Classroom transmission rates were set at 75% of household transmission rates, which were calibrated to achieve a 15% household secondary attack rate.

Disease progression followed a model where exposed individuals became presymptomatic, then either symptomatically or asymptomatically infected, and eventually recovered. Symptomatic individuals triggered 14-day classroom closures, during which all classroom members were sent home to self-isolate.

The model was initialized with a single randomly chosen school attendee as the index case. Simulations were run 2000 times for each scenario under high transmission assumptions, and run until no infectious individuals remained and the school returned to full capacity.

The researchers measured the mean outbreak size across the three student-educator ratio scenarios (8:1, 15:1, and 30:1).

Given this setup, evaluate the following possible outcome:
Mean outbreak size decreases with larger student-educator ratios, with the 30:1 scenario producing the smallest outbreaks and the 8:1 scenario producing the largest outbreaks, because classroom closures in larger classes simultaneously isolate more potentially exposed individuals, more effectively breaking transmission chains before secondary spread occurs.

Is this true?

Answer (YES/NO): NO